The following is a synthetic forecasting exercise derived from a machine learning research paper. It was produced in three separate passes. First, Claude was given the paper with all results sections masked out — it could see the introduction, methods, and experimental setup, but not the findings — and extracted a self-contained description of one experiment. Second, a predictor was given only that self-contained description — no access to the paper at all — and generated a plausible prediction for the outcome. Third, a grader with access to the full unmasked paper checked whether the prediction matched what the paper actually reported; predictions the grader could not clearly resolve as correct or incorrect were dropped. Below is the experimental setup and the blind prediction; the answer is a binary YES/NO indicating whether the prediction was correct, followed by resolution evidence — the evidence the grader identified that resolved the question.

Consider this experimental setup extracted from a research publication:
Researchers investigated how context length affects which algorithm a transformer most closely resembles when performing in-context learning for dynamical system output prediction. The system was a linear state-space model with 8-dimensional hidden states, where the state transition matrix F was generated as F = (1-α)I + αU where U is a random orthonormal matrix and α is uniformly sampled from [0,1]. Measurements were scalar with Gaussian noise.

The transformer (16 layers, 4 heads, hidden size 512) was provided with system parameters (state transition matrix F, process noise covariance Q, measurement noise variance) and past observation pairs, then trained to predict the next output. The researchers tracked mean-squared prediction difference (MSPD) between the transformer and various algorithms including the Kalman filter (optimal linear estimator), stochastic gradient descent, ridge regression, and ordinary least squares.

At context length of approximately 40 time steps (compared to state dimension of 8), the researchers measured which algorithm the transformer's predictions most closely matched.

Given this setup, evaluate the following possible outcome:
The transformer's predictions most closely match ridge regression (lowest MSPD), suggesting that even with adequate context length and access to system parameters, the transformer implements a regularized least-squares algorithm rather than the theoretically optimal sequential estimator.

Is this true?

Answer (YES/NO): NO